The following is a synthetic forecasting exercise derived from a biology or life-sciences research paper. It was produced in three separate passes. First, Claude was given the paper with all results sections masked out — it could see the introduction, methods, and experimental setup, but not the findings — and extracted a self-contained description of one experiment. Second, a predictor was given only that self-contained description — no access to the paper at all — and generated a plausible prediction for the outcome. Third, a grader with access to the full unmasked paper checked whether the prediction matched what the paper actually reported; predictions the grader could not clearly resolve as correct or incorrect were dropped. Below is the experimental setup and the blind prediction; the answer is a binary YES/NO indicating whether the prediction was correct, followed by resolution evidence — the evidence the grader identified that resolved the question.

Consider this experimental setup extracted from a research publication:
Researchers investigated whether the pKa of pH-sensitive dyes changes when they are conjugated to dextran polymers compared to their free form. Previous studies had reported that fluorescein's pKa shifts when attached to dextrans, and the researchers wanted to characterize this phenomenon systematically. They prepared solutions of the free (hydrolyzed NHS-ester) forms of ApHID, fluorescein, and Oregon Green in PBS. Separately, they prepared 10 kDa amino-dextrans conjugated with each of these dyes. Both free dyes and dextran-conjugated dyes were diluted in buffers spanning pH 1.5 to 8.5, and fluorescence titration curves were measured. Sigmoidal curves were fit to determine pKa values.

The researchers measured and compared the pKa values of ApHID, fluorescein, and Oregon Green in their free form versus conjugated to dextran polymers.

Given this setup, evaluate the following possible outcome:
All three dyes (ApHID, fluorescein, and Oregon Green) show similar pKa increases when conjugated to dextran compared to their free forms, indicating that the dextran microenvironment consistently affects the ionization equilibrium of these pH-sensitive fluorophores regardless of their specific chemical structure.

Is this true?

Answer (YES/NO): NO